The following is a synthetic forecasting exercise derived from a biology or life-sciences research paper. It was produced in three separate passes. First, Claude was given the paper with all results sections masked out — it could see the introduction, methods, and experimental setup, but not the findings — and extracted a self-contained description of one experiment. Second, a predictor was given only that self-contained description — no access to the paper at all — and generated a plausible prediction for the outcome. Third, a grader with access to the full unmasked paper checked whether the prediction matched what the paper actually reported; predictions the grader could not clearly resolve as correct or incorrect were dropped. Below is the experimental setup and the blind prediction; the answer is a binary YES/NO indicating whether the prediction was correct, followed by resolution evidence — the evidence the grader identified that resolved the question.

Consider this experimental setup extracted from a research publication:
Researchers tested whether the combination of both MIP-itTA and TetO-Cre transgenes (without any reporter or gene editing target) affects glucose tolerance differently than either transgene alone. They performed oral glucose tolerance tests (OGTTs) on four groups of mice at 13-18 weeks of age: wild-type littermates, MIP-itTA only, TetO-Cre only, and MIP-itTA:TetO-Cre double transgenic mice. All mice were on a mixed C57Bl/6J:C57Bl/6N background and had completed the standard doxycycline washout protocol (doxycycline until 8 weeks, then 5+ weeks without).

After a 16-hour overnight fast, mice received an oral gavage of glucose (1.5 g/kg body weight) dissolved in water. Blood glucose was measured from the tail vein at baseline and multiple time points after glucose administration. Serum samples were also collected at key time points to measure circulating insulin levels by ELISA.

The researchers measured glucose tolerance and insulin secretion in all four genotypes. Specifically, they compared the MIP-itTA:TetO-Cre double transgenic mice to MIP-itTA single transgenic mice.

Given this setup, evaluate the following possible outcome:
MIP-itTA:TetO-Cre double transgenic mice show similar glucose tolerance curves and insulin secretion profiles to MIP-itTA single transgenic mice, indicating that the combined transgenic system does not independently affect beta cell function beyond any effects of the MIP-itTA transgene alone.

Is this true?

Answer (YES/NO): YES